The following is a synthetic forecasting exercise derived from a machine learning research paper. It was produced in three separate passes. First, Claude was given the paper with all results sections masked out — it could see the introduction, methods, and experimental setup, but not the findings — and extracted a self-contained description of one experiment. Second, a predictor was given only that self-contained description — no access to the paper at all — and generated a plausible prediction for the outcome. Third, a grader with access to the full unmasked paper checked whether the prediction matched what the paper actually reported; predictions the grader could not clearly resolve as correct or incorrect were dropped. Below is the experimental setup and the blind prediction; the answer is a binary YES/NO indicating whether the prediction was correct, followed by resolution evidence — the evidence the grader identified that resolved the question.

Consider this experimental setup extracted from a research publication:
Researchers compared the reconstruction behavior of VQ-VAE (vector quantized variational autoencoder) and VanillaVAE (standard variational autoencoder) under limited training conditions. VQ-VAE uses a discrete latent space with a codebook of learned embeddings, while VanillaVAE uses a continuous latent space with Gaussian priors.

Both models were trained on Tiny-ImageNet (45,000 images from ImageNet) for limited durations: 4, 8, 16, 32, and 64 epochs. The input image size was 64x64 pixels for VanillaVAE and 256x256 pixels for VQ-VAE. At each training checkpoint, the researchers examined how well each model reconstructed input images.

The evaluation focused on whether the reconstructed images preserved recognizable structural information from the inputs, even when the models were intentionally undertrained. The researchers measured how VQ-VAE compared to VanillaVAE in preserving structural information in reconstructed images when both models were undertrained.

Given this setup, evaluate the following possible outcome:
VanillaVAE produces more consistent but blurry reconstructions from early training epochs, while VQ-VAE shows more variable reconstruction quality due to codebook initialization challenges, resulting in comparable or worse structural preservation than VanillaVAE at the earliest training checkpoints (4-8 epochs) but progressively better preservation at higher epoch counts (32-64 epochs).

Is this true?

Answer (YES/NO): NO